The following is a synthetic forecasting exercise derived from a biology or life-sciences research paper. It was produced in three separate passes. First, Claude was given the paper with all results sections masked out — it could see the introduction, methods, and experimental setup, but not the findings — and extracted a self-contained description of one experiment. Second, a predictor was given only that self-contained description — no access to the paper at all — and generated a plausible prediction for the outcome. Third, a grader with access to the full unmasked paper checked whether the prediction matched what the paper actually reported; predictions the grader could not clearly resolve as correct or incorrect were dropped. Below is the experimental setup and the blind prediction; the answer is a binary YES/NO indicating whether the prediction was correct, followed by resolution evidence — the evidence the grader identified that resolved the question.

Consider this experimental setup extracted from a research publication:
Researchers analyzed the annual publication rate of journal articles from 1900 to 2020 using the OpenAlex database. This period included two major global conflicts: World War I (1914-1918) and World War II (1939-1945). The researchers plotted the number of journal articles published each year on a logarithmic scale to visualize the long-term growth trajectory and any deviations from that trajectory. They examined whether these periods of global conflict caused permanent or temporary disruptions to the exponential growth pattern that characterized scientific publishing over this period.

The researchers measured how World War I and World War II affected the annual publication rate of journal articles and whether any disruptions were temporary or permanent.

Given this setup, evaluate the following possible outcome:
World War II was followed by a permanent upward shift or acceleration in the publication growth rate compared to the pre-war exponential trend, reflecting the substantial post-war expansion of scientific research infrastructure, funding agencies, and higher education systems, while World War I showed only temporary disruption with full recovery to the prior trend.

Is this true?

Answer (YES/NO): NO